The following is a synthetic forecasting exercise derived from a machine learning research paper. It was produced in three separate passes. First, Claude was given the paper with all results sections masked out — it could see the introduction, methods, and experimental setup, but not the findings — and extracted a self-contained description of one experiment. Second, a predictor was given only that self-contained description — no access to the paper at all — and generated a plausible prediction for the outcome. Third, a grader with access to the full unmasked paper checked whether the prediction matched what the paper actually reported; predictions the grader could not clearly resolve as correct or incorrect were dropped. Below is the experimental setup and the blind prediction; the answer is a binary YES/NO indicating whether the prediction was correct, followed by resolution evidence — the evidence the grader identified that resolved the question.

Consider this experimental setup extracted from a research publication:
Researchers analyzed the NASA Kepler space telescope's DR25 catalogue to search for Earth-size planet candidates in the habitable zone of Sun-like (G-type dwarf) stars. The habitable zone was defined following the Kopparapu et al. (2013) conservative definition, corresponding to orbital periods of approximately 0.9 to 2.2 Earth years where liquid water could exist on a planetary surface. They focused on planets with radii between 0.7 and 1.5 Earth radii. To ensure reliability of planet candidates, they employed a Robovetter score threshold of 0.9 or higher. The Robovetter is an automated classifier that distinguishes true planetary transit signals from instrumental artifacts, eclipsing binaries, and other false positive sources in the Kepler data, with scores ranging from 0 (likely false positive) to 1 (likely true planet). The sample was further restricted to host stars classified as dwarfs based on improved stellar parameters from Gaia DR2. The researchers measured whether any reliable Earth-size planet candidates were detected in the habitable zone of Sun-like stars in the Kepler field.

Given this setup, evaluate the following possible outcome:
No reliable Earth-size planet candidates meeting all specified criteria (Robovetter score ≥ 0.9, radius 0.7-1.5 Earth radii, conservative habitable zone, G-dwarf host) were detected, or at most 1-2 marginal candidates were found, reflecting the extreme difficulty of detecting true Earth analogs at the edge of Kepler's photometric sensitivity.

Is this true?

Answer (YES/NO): YES